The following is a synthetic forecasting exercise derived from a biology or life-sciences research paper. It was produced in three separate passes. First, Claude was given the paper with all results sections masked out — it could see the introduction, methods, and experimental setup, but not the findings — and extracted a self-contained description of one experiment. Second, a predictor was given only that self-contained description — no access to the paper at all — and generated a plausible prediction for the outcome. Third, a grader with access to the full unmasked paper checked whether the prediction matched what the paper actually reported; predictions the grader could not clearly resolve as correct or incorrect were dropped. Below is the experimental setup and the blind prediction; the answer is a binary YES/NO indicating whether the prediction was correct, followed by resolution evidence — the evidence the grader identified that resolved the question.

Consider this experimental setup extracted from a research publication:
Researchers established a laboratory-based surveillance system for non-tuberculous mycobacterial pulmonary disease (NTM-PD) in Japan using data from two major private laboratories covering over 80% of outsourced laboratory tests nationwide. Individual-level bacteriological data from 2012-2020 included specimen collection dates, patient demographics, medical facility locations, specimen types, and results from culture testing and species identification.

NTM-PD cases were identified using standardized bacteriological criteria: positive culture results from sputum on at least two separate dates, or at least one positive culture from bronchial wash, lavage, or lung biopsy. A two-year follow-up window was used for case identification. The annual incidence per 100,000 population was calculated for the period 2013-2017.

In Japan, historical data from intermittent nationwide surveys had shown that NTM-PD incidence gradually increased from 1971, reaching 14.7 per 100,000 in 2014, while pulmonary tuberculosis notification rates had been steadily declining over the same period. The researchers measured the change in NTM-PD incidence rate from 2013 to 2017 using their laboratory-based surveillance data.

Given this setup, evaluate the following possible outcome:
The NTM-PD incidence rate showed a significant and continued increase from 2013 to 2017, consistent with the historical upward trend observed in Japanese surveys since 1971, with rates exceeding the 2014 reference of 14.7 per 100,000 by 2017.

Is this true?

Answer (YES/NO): YES